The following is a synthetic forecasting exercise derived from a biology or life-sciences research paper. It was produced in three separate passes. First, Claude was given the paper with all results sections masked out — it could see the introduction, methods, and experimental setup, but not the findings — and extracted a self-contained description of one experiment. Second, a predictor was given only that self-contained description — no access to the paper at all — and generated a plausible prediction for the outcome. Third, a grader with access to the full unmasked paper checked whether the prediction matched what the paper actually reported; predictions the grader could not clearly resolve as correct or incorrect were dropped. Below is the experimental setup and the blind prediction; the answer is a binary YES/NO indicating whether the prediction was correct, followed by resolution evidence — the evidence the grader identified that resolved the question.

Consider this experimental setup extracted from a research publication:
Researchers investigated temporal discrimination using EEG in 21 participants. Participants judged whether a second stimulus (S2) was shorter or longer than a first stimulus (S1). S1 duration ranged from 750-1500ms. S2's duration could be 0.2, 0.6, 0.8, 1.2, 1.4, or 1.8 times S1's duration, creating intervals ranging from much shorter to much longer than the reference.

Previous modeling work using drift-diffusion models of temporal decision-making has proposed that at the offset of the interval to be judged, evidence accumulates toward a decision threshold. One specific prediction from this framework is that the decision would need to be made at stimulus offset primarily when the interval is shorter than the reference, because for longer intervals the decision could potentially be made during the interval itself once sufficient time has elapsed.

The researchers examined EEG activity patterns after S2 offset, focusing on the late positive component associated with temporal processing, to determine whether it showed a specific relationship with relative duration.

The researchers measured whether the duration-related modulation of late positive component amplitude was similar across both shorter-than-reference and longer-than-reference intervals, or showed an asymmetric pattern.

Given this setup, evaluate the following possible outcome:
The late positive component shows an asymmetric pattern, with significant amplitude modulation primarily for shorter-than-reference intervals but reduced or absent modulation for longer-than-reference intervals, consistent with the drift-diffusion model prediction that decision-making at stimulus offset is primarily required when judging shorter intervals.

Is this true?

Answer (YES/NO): YES